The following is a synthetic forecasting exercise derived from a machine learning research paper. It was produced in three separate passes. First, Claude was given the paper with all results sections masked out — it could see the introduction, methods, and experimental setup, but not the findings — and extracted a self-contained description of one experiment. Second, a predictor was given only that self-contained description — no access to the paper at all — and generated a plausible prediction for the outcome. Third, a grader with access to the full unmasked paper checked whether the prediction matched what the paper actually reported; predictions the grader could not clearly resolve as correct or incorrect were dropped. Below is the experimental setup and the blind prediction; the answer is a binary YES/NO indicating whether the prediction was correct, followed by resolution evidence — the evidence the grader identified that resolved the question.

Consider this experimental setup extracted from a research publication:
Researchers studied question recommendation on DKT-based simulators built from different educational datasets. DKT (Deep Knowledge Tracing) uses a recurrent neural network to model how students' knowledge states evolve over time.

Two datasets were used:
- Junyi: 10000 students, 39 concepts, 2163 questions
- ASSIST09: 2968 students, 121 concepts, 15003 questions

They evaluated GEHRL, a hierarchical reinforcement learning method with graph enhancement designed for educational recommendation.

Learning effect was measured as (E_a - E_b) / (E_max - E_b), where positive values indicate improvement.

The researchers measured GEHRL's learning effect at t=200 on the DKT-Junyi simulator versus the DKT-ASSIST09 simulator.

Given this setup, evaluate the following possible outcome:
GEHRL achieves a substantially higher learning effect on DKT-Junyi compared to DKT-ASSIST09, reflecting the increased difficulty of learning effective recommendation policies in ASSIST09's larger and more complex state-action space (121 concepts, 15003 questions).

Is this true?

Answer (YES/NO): NO